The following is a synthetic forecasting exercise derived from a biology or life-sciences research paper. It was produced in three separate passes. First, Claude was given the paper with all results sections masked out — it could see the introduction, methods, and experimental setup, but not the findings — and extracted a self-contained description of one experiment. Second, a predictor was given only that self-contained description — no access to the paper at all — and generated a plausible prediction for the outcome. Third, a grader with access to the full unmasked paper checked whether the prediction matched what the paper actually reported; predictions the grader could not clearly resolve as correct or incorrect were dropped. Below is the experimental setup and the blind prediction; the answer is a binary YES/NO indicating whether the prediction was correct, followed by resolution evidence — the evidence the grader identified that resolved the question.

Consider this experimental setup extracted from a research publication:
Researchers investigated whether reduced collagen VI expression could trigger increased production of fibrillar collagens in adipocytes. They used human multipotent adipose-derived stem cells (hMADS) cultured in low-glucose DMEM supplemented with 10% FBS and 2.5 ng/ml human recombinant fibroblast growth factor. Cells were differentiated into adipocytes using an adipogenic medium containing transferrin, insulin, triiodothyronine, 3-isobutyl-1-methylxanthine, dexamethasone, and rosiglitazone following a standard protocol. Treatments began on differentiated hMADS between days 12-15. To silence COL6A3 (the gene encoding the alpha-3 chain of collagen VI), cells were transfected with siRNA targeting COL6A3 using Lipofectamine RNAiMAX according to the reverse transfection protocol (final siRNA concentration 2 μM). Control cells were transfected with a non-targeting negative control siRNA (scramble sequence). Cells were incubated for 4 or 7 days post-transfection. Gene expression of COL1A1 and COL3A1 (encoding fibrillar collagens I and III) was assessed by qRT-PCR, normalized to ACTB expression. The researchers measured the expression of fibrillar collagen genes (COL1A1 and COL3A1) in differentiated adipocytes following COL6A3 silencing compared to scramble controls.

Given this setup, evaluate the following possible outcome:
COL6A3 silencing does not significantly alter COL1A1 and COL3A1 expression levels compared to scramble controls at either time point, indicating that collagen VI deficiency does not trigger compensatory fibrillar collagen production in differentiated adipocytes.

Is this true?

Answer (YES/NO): NO